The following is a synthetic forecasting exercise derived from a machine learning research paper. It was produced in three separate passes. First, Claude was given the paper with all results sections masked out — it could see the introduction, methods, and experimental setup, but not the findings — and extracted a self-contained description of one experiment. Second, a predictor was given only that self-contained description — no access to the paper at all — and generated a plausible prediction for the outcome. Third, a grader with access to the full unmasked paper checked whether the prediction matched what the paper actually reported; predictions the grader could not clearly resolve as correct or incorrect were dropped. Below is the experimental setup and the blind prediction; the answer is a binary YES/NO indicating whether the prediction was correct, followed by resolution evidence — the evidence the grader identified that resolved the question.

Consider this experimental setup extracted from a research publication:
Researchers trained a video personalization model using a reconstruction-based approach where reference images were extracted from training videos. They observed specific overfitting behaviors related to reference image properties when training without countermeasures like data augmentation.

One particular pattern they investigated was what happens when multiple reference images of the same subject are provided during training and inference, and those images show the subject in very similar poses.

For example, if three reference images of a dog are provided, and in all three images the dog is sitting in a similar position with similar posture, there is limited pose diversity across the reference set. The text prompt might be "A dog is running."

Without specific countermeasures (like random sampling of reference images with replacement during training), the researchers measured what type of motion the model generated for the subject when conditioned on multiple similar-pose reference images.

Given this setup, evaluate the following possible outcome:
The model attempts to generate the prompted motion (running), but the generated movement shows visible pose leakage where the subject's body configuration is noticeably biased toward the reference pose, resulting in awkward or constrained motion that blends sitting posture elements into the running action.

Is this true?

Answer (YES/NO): NO